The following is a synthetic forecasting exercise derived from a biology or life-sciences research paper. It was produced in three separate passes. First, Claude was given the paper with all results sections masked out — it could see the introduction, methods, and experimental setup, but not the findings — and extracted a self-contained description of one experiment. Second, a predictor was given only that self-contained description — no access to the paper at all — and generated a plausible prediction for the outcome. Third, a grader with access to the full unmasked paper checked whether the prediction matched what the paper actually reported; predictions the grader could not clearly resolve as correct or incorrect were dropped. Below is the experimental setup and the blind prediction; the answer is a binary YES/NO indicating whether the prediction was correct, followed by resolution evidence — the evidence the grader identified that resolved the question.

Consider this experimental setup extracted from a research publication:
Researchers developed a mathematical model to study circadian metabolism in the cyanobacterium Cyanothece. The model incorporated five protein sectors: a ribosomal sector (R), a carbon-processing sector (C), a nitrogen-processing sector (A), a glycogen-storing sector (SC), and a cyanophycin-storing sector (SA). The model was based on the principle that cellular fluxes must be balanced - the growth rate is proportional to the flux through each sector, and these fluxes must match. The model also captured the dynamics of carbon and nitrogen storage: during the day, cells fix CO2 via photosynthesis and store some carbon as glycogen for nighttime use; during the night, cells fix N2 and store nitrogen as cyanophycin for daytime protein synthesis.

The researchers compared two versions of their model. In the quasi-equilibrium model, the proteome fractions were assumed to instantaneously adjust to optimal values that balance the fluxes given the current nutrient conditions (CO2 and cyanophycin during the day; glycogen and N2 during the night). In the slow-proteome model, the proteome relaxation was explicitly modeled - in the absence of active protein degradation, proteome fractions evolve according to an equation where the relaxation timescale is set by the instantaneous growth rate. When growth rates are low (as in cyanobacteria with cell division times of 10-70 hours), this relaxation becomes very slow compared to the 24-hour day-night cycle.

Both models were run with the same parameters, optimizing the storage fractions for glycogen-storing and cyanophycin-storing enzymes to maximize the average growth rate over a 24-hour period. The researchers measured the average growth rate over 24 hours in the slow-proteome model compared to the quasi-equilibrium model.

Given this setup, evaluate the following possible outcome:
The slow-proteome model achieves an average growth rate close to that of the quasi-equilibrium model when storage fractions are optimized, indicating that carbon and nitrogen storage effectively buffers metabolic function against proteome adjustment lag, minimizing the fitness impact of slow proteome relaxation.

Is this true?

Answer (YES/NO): NO